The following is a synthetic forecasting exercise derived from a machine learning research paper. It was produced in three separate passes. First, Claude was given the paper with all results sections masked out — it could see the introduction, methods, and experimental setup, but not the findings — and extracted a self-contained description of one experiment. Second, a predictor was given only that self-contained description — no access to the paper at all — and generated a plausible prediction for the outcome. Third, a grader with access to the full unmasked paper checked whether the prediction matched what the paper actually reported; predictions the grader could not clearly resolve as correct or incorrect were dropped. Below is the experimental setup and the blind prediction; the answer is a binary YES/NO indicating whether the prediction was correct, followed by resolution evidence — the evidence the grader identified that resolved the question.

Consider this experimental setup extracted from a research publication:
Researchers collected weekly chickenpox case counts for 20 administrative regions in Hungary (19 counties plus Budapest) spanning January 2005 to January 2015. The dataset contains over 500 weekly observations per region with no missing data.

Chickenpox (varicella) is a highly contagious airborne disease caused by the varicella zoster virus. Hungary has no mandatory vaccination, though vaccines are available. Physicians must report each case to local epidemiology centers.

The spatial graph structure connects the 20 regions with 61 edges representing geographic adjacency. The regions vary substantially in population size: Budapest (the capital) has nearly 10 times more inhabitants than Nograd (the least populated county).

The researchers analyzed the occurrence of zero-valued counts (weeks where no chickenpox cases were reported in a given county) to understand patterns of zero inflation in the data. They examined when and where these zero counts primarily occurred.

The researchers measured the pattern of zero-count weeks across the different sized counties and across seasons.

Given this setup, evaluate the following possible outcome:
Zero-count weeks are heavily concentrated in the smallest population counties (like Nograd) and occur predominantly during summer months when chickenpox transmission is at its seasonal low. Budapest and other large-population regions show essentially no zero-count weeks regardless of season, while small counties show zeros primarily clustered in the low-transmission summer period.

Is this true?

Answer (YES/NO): YES